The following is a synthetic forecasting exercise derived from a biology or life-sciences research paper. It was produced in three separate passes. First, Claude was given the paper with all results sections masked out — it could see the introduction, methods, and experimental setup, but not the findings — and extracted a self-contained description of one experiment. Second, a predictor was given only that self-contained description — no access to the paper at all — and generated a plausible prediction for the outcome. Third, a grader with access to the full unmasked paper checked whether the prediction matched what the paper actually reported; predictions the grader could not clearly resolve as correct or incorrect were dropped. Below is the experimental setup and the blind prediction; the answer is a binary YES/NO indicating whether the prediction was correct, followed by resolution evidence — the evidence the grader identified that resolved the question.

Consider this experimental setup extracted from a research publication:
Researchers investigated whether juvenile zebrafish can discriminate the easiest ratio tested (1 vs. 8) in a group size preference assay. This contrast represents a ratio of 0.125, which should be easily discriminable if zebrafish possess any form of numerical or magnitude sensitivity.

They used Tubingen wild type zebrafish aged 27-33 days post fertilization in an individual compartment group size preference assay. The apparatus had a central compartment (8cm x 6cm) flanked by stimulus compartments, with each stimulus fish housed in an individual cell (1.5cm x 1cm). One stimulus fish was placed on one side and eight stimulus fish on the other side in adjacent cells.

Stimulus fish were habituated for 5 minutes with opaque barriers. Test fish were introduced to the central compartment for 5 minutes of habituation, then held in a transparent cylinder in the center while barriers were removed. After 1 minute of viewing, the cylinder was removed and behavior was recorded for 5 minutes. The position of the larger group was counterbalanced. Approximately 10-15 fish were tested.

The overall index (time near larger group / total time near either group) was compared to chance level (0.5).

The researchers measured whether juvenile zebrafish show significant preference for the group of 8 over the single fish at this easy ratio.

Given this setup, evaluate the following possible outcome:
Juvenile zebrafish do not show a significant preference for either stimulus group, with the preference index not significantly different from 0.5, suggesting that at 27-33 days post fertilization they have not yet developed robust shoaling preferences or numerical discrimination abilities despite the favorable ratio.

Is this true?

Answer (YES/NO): NO